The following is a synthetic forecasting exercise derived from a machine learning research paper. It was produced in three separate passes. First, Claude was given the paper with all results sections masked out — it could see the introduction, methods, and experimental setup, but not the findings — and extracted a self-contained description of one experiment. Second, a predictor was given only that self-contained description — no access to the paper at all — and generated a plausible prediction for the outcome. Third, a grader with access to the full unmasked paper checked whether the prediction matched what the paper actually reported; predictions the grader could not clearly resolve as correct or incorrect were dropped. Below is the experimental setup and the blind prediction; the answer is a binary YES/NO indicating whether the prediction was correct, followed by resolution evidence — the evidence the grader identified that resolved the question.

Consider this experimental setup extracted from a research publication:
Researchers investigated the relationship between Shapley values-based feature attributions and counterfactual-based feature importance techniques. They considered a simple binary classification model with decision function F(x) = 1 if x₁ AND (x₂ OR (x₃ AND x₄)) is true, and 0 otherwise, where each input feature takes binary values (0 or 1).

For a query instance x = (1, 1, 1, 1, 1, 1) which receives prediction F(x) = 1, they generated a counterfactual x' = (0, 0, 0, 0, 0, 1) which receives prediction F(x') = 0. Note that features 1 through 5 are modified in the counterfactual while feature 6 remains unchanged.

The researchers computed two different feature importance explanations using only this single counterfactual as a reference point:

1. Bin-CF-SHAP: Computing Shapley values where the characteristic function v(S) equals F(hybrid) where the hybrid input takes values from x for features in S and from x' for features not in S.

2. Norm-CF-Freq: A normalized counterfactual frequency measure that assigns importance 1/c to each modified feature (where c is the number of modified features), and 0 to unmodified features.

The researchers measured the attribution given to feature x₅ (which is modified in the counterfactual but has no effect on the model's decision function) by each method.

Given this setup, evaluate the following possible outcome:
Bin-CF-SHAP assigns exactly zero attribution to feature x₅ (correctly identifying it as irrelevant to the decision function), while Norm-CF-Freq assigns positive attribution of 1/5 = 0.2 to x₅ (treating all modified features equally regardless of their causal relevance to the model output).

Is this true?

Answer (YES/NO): YES